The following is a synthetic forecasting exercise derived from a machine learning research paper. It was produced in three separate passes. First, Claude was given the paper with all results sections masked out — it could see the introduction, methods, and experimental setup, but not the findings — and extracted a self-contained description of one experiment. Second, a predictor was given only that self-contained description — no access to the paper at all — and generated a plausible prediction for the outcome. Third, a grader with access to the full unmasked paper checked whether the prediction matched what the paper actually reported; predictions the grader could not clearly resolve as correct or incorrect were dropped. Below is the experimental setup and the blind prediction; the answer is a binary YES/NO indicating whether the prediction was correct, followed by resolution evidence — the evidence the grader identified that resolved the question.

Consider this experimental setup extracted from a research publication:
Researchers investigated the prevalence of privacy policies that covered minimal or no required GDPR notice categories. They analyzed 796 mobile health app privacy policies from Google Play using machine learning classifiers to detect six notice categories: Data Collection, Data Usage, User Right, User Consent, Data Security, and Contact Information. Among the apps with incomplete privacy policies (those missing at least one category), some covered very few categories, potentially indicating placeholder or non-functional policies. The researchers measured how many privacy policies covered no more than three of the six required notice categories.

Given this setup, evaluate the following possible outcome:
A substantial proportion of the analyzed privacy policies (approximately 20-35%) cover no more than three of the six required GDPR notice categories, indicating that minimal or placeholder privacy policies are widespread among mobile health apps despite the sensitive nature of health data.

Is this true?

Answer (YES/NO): NO